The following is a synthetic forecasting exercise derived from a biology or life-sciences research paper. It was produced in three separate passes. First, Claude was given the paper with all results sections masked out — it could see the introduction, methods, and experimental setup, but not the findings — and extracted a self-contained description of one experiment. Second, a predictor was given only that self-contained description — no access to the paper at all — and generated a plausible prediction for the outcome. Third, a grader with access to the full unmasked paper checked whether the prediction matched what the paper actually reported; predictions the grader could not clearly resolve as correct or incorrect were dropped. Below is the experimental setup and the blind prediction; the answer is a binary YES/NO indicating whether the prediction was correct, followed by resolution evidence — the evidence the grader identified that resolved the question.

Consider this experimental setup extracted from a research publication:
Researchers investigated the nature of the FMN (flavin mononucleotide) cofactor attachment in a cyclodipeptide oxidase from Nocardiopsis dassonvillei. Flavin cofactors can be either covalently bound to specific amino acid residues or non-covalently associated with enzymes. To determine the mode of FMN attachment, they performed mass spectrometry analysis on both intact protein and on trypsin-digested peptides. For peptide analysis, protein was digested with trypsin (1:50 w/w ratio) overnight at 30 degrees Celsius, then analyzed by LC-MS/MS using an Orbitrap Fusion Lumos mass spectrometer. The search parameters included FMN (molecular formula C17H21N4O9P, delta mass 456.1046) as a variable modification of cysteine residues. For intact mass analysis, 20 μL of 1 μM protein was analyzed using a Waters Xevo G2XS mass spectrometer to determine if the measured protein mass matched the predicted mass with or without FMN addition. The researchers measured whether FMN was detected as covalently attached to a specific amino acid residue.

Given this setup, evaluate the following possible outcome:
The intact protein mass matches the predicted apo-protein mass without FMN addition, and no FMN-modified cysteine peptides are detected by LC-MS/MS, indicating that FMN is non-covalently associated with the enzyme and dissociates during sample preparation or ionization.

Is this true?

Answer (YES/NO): NO